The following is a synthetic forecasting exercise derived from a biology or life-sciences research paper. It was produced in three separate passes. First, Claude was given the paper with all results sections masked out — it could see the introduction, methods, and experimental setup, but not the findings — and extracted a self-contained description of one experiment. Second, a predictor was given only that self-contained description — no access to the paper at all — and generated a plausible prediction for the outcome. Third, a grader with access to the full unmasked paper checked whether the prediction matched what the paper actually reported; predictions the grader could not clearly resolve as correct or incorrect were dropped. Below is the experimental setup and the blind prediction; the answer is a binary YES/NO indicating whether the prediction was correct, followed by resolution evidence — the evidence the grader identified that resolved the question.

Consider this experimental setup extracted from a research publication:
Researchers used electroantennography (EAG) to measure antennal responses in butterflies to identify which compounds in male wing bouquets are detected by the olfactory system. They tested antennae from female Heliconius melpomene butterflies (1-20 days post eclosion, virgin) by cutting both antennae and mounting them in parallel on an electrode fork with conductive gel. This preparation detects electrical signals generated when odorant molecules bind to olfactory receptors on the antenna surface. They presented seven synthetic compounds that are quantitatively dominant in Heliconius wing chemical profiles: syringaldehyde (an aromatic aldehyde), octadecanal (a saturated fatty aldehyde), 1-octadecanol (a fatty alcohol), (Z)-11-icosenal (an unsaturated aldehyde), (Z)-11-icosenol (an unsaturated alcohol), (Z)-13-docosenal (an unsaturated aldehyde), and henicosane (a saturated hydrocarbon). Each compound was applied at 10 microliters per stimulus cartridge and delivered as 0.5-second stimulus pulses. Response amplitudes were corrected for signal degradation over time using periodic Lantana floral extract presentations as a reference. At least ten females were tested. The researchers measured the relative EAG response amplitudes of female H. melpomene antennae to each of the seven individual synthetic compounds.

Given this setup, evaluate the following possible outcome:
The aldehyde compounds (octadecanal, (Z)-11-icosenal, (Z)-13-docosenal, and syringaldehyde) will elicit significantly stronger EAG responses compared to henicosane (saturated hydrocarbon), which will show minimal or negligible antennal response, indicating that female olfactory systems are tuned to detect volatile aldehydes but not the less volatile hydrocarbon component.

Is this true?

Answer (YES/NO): NO